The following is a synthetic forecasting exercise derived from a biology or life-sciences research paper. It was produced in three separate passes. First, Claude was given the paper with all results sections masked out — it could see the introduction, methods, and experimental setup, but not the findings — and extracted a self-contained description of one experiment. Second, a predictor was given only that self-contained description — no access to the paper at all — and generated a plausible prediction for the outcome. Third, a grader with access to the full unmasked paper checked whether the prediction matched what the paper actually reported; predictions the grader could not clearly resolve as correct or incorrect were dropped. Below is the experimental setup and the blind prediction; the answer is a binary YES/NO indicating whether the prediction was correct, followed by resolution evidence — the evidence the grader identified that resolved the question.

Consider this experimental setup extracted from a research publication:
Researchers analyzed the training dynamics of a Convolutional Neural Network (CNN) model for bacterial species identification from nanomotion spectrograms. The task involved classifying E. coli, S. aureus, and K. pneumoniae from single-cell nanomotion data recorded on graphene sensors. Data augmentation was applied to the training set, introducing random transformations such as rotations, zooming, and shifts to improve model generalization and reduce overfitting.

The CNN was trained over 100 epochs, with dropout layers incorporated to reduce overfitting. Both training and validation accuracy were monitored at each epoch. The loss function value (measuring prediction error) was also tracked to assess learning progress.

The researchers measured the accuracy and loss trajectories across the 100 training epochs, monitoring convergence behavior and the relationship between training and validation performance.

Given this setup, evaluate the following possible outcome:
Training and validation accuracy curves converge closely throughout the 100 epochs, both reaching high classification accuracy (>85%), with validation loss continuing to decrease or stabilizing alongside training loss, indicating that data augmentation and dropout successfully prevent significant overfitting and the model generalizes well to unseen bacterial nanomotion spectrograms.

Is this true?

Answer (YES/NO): NO